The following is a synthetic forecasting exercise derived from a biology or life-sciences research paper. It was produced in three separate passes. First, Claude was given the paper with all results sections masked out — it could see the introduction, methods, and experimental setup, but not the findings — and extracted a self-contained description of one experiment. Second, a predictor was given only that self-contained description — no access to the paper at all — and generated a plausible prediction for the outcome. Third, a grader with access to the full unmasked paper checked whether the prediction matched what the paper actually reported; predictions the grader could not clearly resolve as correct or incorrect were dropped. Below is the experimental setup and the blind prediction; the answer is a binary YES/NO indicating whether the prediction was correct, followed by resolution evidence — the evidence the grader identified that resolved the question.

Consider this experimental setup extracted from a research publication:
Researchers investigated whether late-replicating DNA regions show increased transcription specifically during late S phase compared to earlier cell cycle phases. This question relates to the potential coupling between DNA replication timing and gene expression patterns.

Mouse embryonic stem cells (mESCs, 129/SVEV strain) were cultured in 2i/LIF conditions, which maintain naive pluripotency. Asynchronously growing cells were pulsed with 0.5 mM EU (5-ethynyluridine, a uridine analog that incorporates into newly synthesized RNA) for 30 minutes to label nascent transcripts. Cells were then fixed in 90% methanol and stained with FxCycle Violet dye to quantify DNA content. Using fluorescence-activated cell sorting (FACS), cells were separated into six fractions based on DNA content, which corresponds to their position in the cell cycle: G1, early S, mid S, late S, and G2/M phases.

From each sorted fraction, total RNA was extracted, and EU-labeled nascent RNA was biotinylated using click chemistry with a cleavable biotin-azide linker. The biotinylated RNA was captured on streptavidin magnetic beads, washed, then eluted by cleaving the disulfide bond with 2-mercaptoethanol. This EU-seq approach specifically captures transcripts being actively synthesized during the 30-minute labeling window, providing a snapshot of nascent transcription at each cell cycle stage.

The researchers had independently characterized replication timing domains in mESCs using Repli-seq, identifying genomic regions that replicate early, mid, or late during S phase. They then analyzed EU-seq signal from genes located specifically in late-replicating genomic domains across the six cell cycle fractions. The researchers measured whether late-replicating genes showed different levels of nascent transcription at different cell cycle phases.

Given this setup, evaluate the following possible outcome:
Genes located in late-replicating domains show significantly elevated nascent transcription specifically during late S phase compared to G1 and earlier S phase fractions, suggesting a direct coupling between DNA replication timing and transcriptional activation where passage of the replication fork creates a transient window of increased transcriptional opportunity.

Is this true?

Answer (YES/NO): NO